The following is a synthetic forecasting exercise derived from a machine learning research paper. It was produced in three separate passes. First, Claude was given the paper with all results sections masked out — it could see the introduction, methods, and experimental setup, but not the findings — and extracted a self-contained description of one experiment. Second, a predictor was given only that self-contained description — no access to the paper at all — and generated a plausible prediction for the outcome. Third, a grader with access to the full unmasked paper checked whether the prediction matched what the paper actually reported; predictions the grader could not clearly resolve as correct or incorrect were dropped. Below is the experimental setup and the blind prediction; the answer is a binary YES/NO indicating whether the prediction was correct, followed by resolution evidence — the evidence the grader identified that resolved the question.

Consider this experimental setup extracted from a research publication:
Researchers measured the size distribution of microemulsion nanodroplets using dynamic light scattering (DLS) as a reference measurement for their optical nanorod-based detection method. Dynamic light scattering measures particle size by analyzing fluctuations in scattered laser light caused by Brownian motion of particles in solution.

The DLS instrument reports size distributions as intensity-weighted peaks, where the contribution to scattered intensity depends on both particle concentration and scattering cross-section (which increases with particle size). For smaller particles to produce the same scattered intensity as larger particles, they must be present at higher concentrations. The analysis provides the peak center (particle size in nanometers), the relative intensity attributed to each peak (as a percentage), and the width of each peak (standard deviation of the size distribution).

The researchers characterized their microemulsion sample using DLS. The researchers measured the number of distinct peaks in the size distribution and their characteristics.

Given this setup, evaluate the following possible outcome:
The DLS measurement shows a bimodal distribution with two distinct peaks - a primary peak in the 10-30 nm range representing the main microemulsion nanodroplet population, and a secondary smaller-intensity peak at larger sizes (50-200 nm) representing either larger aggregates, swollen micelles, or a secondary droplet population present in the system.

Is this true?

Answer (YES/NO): NO